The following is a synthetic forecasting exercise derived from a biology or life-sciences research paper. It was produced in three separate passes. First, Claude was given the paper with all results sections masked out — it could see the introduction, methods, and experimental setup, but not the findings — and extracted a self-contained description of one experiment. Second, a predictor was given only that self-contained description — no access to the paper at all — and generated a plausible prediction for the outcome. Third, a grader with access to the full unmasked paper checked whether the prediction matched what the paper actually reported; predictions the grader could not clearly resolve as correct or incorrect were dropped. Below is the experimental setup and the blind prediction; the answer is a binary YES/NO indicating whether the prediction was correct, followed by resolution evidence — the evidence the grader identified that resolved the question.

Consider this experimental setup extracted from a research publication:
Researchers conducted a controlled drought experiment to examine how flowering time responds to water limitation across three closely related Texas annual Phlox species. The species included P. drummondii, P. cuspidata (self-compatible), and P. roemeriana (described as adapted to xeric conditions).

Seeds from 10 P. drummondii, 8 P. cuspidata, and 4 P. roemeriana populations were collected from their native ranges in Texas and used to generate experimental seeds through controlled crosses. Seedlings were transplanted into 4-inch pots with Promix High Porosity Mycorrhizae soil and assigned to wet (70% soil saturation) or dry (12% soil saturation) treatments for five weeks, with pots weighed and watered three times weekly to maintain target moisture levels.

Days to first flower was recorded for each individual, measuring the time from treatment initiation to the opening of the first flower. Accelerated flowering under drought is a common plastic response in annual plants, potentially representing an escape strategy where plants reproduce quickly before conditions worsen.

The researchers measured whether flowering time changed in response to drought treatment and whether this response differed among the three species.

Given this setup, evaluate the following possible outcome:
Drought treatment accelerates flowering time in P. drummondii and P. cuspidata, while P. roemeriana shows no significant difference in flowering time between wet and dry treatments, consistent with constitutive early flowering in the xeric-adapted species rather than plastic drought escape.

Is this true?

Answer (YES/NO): NO